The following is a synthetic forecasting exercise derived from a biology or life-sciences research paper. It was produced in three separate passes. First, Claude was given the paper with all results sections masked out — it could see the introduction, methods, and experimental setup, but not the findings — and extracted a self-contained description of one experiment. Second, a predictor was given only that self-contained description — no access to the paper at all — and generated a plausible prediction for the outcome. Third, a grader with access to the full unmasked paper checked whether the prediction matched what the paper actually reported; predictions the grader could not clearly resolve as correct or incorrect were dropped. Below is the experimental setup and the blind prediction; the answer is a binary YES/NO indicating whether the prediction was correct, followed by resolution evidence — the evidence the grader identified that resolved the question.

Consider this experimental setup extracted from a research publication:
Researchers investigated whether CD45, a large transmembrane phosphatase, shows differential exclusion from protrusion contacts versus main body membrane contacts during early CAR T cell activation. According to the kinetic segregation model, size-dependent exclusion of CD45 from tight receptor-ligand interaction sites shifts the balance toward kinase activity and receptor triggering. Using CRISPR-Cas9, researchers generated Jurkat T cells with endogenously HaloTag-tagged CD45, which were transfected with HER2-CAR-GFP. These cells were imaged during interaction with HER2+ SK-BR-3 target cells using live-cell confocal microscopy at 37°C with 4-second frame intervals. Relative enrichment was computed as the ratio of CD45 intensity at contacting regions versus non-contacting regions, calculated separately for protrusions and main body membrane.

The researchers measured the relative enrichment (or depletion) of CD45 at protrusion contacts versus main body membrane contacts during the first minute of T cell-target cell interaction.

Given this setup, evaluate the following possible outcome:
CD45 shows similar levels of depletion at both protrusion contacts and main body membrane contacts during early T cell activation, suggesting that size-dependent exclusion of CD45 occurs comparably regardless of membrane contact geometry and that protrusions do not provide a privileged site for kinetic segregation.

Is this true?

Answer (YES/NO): NO